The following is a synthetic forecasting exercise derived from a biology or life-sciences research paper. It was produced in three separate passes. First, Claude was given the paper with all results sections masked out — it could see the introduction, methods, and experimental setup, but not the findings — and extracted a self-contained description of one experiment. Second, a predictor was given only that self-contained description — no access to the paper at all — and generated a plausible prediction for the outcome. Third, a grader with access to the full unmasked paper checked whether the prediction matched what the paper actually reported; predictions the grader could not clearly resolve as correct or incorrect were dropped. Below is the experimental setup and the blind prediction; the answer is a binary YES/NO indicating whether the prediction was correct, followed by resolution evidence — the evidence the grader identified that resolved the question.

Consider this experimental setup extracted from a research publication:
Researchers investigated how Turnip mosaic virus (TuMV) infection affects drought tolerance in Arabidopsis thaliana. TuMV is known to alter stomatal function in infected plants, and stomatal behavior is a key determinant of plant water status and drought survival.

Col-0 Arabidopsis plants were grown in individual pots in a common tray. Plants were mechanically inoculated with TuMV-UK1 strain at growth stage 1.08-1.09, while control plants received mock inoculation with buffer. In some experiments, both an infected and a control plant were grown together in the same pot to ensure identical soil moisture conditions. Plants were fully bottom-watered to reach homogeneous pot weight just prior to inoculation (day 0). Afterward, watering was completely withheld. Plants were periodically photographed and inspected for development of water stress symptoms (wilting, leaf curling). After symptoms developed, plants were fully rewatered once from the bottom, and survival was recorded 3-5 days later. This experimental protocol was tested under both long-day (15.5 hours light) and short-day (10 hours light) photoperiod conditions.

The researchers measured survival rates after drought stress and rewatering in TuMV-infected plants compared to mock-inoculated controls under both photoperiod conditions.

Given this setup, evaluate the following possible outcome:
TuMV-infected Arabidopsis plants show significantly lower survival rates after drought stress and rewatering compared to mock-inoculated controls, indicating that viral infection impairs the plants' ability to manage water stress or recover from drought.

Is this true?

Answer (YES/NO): YES